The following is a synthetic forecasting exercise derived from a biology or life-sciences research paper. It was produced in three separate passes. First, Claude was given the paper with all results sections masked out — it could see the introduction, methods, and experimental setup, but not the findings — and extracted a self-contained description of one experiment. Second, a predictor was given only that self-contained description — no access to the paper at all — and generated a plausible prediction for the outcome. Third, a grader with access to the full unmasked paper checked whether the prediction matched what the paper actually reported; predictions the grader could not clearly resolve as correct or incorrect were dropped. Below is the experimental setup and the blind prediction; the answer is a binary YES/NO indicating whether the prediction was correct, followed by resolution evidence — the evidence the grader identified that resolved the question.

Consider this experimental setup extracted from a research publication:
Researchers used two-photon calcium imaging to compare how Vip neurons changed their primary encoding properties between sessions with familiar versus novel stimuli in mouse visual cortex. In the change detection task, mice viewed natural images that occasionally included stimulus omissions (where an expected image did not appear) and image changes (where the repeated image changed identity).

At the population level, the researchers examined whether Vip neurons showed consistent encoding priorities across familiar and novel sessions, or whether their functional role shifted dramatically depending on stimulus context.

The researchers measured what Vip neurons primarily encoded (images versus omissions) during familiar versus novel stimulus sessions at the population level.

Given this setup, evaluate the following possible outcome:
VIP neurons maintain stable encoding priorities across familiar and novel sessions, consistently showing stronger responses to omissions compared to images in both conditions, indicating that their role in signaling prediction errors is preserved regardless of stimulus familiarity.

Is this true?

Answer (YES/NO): NO